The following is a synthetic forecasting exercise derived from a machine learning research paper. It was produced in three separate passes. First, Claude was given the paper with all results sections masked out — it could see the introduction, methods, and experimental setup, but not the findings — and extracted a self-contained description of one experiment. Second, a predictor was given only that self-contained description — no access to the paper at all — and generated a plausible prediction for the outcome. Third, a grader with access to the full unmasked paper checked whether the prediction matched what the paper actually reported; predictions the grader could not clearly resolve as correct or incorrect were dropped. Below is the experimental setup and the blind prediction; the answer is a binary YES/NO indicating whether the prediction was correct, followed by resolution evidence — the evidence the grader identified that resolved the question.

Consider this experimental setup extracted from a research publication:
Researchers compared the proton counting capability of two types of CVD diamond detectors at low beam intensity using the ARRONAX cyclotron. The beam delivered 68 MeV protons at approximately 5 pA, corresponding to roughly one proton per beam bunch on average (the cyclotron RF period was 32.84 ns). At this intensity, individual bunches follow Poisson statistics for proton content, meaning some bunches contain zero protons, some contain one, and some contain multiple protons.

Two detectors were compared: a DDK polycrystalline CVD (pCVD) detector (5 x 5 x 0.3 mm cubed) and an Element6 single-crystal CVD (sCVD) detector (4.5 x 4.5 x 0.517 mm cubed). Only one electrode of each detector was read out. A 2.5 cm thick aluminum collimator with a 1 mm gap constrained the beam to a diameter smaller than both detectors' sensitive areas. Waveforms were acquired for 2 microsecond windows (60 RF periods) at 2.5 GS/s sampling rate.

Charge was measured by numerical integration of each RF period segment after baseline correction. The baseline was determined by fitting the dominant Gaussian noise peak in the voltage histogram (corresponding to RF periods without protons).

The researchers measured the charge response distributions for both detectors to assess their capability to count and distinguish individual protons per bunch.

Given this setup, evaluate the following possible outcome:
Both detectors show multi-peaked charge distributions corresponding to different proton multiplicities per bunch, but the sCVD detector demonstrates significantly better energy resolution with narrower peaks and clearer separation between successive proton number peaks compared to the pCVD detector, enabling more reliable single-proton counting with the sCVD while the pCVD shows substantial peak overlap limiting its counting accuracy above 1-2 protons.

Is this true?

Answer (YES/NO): NO